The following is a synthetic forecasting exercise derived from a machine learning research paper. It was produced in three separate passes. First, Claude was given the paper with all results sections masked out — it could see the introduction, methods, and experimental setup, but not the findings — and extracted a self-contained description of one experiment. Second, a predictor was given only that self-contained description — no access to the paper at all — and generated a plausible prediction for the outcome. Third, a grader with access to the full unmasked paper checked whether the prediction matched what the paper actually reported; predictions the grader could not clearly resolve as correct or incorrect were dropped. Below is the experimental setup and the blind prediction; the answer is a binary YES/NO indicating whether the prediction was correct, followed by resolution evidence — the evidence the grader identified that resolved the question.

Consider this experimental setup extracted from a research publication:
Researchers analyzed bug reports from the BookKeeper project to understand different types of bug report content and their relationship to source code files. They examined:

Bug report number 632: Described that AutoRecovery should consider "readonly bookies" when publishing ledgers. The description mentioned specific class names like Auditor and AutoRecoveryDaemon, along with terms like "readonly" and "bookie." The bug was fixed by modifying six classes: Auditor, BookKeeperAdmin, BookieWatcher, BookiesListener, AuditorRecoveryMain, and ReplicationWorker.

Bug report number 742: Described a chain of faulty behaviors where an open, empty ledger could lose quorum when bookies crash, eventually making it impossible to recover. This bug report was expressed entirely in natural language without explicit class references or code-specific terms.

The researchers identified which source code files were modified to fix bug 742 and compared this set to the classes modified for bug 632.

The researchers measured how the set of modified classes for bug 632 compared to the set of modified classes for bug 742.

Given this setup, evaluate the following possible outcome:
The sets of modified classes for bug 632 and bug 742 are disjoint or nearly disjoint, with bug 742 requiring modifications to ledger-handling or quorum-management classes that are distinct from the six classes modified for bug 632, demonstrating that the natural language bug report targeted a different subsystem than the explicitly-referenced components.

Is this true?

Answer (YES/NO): NO